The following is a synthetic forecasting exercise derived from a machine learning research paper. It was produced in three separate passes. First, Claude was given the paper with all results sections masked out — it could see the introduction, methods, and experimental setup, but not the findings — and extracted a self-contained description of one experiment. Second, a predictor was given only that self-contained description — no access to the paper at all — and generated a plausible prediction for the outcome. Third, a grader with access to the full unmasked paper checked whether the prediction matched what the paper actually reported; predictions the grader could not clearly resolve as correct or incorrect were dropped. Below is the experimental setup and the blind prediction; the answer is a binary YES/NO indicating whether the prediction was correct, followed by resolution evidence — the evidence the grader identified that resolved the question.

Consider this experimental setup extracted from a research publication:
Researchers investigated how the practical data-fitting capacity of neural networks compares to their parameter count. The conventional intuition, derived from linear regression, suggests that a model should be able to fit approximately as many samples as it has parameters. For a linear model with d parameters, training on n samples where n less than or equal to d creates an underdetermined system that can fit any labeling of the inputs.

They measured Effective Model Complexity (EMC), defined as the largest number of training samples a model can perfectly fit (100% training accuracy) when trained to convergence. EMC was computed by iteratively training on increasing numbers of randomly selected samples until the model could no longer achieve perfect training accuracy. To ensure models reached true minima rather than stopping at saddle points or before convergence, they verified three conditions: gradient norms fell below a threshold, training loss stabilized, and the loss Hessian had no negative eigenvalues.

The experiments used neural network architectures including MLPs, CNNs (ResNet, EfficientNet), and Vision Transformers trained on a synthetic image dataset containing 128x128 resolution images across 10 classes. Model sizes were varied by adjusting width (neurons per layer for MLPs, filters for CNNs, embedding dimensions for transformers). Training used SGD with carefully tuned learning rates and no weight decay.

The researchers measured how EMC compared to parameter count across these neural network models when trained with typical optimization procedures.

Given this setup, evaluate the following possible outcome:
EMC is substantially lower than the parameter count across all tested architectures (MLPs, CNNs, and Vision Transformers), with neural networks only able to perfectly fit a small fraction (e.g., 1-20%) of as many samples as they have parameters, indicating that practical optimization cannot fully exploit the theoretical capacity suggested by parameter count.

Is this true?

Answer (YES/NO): NO